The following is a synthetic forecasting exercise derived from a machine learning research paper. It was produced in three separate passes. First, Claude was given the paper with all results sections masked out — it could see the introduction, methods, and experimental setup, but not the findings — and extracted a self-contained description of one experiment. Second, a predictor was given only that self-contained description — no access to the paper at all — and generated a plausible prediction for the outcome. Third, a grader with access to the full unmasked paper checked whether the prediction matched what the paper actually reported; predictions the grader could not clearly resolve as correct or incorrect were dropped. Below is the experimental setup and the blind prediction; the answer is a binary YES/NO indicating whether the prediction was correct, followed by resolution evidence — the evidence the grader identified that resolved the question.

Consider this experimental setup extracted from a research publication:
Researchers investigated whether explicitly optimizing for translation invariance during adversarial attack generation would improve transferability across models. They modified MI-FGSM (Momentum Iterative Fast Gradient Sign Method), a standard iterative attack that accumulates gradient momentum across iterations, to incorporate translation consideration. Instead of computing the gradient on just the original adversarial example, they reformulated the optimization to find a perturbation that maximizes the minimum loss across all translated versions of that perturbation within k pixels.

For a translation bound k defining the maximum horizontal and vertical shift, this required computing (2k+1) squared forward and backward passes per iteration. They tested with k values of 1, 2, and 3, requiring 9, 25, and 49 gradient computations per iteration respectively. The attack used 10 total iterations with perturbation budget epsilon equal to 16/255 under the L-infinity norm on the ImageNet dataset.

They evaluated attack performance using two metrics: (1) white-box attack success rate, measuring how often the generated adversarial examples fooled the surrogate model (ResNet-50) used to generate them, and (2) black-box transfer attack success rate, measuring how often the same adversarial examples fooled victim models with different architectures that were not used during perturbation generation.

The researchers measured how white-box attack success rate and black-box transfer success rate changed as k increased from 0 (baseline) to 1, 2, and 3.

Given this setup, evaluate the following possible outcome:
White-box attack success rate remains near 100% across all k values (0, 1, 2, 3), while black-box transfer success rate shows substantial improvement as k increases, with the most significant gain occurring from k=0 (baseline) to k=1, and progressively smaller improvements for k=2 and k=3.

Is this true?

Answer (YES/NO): NO